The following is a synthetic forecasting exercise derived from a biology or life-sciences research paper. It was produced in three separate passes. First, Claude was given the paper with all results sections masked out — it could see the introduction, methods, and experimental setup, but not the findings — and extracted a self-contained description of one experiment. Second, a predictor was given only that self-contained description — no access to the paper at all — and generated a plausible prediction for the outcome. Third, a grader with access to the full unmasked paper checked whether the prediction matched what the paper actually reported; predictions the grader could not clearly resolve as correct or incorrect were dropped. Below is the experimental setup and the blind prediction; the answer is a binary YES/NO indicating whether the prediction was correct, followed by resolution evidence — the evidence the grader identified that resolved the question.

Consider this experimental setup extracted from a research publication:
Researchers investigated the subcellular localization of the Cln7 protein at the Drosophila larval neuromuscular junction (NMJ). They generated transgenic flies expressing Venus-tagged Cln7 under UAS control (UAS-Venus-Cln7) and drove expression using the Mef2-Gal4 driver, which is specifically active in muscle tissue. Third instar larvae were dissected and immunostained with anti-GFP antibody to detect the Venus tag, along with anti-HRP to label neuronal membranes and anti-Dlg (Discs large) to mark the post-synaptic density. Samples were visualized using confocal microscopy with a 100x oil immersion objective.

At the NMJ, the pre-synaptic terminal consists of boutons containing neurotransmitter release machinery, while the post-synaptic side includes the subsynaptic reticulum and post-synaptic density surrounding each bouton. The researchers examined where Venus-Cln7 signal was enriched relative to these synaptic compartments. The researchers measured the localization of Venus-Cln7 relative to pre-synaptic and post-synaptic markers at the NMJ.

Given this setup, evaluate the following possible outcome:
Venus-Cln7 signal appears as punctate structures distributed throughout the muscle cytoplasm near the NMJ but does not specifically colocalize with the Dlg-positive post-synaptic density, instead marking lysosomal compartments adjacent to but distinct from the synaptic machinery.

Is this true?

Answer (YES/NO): NO